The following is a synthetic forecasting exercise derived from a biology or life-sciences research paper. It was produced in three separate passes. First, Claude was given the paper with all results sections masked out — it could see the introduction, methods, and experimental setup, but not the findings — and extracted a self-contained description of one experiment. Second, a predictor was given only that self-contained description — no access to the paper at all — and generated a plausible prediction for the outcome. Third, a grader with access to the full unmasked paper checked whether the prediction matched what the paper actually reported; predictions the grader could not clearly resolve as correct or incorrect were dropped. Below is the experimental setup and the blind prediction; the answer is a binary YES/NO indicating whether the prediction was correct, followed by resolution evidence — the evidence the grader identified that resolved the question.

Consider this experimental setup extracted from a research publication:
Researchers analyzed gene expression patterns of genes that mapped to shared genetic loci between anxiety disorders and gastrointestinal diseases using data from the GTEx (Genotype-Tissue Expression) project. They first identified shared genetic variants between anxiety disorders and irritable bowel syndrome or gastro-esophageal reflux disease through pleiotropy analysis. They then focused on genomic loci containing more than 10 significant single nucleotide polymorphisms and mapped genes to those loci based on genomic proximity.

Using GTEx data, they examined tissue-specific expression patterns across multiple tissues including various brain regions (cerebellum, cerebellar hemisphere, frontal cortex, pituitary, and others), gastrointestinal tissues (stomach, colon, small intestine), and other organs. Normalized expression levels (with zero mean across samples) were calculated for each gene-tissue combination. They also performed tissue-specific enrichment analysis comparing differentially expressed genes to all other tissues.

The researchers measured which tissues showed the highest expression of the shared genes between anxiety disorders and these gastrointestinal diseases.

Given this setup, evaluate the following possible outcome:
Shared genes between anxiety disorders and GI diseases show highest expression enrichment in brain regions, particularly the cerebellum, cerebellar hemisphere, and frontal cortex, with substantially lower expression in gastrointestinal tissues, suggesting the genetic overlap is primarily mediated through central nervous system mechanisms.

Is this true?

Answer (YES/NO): YES